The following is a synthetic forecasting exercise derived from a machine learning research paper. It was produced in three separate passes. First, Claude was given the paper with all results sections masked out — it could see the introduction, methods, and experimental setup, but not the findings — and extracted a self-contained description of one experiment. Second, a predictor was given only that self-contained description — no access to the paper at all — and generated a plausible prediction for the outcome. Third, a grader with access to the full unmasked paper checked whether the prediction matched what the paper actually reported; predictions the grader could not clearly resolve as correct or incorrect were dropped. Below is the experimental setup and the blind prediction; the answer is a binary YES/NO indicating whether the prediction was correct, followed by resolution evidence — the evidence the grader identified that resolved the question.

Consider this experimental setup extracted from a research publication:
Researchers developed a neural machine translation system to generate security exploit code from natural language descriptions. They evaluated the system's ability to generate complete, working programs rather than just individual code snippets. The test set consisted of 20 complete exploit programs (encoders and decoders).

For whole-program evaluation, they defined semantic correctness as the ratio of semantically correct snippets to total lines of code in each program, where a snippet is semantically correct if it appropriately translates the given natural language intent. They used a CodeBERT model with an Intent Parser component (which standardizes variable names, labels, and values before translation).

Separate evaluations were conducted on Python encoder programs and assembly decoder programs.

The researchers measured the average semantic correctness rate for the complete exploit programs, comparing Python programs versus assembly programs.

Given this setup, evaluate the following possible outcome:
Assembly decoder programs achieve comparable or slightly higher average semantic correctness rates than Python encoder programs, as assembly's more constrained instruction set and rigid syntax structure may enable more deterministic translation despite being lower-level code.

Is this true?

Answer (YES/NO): YES